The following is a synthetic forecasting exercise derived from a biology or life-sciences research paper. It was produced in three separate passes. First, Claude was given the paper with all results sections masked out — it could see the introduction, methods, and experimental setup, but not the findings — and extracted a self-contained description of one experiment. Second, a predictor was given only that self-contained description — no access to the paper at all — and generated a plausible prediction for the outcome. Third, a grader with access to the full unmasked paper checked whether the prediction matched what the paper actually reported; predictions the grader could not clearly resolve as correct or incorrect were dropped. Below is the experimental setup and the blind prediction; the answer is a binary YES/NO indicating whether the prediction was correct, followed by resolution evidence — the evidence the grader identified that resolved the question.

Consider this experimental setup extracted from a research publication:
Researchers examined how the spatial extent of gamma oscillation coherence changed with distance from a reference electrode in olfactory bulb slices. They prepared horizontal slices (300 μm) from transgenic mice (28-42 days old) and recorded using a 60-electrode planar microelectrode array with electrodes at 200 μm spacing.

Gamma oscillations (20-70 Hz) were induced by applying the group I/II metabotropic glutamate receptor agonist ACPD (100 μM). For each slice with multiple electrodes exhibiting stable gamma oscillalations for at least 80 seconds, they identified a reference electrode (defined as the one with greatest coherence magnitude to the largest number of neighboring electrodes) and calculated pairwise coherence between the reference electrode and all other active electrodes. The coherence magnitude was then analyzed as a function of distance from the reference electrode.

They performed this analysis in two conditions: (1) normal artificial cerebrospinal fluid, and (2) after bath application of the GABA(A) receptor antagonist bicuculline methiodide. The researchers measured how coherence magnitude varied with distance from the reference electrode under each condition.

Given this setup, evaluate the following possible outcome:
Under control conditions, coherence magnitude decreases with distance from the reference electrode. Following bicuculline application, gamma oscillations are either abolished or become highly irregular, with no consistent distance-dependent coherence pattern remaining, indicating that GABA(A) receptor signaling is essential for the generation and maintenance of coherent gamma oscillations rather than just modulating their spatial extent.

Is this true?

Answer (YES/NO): NO